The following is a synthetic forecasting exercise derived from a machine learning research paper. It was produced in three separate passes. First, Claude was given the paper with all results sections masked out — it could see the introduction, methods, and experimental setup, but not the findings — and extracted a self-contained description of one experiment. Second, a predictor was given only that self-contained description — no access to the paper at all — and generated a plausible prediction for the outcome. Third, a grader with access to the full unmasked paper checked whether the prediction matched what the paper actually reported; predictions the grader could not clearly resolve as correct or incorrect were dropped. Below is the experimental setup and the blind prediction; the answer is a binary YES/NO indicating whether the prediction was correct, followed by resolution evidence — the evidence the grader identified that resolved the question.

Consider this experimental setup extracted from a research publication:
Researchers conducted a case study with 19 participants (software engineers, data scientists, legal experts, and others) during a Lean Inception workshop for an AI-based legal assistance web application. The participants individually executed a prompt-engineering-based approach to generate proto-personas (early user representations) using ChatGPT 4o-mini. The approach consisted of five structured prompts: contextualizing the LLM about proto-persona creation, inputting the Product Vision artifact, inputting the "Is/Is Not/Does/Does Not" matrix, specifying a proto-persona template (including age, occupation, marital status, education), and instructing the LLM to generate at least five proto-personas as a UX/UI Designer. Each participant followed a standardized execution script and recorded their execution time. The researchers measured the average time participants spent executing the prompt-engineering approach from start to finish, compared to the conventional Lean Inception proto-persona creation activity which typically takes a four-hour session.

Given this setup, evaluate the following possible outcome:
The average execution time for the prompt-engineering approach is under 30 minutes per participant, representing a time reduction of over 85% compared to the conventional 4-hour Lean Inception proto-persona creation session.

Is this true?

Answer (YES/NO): YES